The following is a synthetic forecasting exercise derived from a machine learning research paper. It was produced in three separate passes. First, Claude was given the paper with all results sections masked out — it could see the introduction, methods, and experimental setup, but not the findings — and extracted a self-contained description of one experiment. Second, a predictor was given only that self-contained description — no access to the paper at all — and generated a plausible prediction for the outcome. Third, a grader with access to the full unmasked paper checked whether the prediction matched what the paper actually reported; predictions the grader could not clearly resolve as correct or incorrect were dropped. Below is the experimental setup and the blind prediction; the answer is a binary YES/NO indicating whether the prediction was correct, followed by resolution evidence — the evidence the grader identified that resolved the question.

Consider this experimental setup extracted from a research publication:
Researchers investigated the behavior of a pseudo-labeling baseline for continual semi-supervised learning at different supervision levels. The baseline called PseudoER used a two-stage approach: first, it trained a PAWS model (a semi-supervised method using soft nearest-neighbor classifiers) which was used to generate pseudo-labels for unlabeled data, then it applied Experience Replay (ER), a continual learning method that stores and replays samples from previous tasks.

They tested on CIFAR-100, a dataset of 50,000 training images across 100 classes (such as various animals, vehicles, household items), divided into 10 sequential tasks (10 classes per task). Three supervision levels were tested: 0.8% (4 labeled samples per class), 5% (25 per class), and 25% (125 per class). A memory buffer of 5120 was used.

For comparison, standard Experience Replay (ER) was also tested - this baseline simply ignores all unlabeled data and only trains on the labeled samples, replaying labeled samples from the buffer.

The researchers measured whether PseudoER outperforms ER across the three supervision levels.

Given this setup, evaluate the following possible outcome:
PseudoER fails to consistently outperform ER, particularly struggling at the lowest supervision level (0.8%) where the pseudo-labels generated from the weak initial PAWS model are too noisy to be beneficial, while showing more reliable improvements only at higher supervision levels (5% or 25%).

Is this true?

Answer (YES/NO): NO